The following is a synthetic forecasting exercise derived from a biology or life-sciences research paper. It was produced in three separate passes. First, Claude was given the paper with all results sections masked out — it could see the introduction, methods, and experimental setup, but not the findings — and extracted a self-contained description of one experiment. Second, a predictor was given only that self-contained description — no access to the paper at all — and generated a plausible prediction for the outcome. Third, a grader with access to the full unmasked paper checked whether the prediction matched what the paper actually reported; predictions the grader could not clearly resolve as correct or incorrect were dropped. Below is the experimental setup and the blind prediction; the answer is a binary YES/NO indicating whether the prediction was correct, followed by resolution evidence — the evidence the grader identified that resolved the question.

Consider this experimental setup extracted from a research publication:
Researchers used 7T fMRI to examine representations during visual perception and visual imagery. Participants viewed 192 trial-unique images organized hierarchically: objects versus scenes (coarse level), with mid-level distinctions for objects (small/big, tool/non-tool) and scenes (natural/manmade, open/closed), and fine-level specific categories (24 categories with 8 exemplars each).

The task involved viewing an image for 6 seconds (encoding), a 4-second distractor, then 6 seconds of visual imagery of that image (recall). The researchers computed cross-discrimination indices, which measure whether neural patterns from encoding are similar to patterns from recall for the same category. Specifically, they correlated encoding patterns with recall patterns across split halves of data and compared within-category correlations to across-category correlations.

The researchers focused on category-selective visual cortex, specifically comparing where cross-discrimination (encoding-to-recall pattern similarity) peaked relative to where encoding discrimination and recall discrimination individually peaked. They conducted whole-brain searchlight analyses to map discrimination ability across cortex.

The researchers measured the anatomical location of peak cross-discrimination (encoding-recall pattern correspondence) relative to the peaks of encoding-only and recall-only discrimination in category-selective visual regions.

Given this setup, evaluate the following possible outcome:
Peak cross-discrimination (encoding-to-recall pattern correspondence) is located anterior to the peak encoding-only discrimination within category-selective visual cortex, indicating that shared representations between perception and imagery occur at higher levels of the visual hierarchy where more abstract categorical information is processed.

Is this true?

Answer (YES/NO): YES